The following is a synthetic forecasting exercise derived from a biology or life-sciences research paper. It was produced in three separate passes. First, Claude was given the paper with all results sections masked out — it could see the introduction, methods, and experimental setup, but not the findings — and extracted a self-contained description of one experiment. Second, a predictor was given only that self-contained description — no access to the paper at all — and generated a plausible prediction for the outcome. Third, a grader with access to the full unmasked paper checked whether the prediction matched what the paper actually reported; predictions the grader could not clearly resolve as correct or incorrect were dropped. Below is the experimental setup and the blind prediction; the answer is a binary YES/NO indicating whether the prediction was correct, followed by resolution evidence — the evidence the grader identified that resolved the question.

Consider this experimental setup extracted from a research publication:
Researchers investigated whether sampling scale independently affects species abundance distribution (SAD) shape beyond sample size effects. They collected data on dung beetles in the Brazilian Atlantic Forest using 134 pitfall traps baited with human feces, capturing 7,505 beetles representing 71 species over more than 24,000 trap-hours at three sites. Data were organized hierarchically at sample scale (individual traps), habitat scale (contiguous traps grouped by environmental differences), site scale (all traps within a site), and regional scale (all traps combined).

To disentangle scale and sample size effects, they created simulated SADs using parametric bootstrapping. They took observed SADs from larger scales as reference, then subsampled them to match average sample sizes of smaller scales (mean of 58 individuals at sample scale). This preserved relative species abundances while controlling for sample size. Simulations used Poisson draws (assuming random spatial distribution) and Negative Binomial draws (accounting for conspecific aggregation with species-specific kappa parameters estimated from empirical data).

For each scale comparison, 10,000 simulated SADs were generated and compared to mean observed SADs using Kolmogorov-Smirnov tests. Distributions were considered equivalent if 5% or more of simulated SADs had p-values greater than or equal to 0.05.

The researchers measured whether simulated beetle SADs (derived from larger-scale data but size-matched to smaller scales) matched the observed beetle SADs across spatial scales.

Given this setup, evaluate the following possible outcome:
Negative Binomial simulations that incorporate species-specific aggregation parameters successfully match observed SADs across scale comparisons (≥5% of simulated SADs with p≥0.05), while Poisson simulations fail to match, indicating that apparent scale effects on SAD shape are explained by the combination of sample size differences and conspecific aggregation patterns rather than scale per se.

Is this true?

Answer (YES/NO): NO